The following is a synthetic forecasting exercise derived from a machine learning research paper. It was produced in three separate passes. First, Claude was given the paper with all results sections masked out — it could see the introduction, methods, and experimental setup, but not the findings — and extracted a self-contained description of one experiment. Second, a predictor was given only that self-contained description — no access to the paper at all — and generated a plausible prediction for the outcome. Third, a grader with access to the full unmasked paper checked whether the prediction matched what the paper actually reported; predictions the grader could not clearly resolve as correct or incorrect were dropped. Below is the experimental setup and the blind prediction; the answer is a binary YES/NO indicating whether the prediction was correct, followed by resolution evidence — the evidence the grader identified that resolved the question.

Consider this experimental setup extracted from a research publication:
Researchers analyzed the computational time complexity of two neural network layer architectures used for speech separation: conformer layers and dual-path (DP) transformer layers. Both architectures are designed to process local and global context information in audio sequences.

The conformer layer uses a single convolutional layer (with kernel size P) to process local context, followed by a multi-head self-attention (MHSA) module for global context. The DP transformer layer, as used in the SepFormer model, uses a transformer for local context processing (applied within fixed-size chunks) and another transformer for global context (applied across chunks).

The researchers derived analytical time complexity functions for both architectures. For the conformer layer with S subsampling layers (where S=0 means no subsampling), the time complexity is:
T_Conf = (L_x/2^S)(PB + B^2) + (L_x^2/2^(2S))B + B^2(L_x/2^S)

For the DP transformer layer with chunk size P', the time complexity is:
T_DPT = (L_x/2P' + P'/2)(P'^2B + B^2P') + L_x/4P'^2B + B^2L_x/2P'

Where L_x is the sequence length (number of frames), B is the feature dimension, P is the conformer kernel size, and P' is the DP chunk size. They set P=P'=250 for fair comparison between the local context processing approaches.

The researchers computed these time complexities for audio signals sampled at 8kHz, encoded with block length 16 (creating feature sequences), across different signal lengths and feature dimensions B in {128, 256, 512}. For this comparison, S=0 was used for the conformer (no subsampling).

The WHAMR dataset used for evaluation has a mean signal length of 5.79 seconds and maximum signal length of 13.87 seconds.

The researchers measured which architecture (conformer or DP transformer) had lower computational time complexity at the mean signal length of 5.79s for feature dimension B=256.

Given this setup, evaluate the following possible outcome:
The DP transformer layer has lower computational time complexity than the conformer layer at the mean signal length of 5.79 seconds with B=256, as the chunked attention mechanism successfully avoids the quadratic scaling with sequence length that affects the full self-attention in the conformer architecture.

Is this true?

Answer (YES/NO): NO